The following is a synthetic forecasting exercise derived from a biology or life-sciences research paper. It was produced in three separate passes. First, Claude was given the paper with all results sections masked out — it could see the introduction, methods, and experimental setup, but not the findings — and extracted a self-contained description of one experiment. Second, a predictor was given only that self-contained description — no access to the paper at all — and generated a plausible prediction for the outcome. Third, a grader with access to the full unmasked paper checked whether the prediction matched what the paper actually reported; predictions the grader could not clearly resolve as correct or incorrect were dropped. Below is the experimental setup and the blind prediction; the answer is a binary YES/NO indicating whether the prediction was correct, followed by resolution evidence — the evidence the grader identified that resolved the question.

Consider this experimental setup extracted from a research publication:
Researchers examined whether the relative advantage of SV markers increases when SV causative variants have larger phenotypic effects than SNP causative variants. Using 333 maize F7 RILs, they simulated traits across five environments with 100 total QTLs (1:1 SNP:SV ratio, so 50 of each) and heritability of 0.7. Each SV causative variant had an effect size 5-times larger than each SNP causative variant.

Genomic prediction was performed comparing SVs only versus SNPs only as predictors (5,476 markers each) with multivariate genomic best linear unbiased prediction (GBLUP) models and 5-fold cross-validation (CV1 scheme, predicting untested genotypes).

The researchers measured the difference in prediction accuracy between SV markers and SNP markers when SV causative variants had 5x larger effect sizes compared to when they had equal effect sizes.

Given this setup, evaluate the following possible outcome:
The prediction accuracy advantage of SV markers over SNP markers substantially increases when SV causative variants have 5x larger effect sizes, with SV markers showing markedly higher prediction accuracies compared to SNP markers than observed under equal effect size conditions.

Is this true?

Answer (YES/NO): YES